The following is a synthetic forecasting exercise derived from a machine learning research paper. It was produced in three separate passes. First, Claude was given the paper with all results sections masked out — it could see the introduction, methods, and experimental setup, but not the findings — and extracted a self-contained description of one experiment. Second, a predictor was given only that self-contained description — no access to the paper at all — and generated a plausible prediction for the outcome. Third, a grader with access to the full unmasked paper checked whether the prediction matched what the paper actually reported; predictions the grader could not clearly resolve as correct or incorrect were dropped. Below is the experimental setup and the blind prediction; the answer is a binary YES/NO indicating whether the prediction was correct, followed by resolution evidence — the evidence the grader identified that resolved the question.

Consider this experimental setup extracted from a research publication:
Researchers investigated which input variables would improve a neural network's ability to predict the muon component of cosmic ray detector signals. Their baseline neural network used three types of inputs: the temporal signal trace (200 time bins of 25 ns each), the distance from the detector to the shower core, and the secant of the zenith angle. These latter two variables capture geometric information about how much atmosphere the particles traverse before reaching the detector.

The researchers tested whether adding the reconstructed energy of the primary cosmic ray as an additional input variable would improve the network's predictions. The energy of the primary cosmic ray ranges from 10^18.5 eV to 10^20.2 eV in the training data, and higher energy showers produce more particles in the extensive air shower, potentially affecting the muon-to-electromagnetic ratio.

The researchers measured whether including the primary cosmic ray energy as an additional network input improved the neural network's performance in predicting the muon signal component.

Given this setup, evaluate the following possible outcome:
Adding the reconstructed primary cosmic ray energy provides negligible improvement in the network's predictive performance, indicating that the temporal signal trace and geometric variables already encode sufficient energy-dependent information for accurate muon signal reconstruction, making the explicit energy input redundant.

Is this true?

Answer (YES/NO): YES